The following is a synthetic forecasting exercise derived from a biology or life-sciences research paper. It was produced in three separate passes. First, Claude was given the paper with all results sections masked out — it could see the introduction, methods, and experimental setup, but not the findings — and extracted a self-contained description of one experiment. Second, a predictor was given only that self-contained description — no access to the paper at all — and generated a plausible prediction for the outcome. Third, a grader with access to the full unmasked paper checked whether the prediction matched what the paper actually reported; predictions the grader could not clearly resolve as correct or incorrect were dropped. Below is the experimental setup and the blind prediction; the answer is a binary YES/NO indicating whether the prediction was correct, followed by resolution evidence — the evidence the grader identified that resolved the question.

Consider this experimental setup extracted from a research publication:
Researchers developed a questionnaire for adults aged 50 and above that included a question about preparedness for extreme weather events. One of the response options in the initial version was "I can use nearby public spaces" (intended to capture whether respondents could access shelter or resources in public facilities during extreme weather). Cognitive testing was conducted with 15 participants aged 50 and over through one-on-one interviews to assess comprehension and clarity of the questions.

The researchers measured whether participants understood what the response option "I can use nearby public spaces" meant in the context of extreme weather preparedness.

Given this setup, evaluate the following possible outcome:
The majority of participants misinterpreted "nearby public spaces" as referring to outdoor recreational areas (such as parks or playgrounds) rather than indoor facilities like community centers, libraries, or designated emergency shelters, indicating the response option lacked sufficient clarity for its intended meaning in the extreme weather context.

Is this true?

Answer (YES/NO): NO